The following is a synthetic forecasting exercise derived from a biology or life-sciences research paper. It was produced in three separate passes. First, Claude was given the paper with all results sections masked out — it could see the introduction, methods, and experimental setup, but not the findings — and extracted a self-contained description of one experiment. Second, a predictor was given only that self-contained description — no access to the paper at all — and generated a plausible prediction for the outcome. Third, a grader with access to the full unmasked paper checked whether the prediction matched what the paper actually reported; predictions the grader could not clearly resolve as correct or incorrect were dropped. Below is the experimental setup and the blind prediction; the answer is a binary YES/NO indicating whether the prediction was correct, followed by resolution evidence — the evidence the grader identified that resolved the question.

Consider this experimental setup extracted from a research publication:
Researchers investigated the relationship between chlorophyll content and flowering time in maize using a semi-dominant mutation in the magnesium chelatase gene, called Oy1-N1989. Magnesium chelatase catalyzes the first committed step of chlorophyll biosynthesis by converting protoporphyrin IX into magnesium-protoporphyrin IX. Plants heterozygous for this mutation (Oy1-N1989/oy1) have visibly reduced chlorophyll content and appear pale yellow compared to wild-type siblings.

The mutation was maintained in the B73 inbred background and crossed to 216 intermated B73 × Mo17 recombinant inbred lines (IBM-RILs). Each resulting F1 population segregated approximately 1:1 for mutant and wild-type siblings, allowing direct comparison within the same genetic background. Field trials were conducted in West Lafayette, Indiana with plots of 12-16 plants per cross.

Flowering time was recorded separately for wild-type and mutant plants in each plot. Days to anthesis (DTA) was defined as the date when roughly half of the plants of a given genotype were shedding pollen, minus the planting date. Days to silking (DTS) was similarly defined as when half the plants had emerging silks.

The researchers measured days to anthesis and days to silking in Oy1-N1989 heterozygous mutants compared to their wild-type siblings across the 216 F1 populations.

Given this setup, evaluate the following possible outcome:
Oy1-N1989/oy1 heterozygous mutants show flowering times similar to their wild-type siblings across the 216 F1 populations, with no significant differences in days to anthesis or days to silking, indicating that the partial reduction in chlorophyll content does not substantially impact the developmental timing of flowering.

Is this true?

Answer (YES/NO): NO